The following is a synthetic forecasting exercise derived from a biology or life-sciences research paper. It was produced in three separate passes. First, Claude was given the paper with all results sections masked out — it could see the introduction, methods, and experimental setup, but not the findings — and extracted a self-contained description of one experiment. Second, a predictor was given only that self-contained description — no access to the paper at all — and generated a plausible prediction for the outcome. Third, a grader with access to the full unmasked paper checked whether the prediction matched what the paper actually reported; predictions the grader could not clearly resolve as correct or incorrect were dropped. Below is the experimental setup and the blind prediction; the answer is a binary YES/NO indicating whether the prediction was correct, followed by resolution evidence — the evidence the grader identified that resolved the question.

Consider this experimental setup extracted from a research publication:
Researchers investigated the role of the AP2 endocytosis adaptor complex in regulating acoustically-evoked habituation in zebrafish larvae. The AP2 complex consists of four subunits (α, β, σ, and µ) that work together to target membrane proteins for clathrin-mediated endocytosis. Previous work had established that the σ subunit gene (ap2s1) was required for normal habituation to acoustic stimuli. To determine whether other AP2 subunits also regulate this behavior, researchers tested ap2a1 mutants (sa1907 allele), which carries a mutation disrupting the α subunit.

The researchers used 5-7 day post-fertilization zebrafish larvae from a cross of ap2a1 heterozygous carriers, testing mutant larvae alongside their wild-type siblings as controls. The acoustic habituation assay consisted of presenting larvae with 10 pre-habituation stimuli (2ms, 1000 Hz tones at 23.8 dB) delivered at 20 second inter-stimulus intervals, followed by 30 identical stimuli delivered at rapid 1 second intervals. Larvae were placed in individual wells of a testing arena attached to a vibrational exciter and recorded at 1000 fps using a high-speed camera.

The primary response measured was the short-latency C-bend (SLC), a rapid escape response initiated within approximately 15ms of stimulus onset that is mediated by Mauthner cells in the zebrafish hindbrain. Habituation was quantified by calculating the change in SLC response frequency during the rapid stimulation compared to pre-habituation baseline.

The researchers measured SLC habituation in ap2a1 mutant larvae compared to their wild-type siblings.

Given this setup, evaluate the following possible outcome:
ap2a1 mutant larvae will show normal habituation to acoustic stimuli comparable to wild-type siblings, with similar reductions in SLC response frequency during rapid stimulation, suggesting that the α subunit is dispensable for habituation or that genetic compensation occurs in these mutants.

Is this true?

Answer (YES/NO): NO